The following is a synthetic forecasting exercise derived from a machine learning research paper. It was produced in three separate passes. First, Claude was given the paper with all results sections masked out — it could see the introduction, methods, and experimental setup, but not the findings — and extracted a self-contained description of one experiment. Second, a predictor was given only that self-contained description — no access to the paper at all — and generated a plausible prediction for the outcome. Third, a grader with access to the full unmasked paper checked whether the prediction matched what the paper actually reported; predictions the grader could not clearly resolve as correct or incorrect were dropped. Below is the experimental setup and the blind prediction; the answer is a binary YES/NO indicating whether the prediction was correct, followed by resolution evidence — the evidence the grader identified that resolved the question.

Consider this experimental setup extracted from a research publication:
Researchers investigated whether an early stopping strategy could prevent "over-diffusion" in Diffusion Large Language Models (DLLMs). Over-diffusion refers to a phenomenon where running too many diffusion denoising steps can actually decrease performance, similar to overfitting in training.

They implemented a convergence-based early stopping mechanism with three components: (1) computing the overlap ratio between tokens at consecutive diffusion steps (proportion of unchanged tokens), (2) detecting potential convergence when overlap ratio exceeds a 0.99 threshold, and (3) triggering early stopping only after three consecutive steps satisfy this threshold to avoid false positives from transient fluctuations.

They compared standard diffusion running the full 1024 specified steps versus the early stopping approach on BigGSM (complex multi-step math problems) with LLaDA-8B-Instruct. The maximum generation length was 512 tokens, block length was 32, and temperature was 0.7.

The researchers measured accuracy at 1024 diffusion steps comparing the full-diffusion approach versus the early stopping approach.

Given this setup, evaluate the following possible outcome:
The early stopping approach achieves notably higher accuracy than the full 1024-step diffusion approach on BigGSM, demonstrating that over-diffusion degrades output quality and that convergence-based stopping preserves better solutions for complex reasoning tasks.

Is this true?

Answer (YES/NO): YES